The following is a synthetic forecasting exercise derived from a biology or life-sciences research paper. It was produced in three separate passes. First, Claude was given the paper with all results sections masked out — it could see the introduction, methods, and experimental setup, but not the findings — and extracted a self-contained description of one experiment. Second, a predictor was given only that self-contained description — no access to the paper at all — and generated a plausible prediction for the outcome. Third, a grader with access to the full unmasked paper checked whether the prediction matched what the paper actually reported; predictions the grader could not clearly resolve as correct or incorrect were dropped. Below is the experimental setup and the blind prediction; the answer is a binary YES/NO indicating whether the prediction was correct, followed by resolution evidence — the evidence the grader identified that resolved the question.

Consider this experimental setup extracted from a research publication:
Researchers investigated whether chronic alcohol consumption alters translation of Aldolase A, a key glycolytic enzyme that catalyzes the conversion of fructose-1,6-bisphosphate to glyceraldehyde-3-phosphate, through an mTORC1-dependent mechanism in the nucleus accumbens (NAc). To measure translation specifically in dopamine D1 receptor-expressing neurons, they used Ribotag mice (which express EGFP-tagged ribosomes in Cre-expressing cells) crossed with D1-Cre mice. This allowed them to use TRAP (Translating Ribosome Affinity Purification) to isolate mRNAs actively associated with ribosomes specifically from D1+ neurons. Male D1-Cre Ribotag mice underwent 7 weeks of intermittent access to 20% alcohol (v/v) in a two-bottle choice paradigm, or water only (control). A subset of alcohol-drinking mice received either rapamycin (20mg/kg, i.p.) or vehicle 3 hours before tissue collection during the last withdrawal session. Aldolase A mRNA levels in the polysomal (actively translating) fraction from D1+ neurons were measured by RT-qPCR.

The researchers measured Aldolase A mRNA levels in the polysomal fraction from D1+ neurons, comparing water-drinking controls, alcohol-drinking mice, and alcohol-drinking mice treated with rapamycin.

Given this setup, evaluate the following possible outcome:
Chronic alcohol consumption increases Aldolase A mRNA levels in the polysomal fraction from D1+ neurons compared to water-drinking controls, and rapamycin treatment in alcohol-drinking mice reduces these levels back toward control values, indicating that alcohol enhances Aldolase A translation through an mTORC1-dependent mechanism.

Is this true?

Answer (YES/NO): NO